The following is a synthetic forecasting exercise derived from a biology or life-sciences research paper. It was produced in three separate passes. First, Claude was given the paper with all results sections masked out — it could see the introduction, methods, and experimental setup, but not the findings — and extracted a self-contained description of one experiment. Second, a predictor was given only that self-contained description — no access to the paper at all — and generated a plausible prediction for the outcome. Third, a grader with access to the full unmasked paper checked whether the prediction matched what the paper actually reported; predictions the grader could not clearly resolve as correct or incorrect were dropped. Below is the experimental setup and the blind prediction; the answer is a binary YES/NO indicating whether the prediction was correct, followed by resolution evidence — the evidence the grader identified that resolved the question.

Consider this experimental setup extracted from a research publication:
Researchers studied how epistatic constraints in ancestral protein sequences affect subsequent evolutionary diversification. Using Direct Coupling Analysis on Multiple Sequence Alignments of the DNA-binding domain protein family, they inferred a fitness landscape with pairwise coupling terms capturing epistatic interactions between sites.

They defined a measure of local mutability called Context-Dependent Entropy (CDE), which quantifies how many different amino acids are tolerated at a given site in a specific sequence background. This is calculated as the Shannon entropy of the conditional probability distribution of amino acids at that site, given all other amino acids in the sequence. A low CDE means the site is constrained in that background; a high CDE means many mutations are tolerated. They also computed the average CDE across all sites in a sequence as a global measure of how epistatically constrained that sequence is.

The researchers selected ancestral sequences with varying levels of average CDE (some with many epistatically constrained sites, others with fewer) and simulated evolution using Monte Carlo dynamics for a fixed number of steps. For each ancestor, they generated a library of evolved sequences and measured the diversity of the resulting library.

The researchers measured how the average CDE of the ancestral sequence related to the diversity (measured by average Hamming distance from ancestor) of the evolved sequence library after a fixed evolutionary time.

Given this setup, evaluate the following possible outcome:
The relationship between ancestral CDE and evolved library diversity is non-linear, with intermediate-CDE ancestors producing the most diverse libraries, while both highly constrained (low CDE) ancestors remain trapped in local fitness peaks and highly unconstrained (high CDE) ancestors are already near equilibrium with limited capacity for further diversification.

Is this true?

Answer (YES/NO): NO